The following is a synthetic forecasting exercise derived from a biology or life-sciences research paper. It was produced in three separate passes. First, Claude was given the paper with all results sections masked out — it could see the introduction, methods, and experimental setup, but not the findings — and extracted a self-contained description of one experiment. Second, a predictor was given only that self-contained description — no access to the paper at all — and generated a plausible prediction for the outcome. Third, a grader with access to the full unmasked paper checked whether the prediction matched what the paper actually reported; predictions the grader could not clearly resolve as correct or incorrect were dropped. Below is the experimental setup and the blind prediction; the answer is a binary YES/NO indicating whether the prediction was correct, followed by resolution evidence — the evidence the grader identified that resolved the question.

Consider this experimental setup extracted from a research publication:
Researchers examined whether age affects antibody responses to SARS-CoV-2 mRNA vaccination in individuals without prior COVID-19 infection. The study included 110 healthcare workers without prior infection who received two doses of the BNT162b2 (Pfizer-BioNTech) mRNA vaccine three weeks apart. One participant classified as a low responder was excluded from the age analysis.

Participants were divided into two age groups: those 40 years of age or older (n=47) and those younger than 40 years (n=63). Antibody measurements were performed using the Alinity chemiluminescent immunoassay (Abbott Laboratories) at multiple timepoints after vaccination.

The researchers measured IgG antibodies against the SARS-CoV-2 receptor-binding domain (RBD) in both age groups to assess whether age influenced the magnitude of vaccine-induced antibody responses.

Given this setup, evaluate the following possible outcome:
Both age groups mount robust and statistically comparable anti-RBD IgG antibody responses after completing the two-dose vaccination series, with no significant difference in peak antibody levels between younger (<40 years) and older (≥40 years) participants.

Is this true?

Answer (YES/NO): NO